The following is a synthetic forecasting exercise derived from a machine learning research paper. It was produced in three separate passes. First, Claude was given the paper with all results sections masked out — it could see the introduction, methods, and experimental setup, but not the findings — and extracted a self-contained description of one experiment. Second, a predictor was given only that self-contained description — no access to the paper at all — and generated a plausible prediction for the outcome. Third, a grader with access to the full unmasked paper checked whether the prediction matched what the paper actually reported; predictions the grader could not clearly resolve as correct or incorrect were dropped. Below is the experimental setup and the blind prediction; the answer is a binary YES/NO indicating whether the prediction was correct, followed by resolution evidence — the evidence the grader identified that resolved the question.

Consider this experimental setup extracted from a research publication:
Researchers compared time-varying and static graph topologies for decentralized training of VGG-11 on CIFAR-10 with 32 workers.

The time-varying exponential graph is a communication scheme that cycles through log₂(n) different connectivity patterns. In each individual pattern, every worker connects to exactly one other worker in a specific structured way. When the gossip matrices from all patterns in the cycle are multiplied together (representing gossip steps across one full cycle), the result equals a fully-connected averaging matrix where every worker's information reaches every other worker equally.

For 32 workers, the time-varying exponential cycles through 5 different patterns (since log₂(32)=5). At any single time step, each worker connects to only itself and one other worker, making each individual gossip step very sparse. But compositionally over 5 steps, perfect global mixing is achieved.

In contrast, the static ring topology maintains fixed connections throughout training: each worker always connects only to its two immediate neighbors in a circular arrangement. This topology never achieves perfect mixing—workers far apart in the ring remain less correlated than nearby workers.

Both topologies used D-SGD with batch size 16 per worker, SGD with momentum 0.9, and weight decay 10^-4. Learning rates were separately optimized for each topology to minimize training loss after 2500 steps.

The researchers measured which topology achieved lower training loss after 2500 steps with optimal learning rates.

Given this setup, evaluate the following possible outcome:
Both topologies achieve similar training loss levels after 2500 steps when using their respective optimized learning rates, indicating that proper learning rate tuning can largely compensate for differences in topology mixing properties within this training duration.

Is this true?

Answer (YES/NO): NO